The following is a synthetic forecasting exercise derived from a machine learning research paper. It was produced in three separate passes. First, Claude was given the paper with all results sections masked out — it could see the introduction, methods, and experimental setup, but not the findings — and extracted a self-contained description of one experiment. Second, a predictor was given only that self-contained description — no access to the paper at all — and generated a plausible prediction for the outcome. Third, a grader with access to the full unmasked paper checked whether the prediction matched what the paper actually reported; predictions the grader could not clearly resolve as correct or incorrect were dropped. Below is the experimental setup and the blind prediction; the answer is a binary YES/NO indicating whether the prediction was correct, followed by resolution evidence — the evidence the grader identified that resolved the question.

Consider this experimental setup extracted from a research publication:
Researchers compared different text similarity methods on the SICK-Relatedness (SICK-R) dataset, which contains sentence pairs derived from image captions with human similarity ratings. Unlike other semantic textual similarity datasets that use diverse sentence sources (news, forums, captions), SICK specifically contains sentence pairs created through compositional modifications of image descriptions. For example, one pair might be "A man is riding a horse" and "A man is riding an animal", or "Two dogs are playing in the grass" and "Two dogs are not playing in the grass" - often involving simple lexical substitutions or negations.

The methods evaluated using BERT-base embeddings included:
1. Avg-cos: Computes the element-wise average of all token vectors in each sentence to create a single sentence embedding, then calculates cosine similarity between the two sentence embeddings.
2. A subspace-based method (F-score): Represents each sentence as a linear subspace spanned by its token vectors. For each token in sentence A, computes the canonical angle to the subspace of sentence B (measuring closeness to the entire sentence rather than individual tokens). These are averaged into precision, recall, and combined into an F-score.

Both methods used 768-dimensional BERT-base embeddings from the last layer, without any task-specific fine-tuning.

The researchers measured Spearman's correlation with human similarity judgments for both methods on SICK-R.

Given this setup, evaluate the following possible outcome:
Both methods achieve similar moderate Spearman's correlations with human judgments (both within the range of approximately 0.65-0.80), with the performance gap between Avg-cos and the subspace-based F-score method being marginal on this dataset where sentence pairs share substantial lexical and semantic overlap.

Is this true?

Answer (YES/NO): NO